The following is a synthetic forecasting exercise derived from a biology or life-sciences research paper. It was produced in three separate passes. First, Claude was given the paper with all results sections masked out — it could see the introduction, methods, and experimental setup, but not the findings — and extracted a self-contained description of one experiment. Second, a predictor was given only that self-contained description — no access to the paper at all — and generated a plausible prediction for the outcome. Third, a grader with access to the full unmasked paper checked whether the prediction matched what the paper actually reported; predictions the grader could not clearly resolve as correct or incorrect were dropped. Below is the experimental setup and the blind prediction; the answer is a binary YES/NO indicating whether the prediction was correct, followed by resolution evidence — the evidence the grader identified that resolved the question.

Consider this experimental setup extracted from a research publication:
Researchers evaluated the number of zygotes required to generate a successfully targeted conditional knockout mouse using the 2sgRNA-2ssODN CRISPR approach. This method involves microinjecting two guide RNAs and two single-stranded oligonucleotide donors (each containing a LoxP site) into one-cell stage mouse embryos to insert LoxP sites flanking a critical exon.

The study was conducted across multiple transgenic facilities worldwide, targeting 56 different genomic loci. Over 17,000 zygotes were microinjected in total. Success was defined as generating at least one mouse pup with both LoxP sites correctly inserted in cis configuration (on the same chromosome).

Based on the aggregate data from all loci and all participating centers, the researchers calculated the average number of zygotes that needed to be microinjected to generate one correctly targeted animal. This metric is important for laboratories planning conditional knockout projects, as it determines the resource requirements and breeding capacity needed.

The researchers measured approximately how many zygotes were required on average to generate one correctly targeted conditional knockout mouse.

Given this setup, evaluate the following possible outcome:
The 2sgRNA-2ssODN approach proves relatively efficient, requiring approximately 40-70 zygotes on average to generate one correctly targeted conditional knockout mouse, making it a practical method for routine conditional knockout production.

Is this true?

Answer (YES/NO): NO